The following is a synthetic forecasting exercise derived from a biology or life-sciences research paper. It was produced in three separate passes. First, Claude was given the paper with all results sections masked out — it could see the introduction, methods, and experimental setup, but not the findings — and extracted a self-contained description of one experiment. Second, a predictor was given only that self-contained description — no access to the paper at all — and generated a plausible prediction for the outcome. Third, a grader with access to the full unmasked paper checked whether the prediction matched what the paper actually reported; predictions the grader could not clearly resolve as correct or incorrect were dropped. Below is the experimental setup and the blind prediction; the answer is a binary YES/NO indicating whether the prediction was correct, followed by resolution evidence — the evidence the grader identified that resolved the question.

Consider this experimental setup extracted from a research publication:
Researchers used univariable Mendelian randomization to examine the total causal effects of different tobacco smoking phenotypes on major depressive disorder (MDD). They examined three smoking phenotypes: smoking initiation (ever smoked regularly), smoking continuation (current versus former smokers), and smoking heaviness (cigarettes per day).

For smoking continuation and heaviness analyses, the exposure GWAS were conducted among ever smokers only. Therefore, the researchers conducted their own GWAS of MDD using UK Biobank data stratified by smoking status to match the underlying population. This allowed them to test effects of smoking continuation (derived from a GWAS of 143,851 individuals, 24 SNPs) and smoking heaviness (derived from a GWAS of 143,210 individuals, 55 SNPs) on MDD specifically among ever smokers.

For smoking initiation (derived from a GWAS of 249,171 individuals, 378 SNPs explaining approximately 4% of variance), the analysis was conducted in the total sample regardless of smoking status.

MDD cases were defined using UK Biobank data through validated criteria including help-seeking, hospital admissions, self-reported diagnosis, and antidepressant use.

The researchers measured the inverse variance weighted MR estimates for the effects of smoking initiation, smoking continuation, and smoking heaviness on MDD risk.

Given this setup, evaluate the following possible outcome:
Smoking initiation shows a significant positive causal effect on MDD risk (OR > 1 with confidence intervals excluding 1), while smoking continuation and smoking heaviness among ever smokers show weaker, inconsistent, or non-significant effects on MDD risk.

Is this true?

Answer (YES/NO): YES